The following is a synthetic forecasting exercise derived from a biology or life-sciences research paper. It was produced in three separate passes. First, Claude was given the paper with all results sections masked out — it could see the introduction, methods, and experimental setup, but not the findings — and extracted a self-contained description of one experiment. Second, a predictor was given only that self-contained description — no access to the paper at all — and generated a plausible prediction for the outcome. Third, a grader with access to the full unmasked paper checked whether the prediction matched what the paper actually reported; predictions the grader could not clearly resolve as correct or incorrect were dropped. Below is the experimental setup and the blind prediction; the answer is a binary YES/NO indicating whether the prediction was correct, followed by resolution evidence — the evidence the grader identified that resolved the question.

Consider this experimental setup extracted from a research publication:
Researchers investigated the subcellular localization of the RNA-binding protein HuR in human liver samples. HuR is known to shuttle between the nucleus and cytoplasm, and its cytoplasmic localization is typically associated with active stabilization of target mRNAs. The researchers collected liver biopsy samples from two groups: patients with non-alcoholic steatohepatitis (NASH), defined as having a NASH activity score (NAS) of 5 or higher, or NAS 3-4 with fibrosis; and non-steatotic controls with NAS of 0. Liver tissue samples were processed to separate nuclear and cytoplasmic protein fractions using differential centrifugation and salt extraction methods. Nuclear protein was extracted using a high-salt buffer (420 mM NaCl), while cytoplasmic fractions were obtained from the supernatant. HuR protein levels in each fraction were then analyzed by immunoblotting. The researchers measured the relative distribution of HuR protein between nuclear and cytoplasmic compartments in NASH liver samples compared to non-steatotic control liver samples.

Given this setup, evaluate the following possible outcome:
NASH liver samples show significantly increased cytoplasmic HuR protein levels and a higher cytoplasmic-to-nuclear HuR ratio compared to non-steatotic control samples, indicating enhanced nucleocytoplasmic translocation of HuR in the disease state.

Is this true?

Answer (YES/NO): YES